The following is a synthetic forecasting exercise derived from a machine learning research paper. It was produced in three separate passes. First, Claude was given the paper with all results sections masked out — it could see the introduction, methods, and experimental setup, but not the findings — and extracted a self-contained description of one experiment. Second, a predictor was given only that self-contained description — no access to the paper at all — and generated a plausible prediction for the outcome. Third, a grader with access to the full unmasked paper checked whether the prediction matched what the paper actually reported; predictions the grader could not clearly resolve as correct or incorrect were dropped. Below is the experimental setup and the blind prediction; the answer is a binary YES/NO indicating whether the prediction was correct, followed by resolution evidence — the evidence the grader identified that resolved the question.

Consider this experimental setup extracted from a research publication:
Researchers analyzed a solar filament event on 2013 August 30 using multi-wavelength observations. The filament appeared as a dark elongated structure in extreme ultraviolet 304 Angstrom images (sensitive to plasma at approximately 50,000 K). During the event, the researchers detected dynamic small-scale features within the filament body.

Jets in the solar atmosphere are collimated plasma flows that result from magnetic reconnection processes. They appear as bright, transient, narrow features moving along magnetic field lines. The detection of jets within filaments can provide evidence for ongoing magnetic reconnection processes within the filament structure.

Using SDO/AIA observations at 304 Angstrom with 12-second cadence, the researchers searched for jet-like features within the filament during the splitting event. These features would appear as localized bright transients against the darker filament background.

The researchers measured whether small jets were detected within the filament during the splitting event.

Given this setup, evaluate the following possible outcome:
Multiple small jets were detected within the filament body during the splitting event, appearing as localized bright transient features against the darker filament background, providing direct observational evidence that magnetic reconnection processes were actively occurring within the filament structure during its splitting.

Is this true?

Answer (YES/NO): YES